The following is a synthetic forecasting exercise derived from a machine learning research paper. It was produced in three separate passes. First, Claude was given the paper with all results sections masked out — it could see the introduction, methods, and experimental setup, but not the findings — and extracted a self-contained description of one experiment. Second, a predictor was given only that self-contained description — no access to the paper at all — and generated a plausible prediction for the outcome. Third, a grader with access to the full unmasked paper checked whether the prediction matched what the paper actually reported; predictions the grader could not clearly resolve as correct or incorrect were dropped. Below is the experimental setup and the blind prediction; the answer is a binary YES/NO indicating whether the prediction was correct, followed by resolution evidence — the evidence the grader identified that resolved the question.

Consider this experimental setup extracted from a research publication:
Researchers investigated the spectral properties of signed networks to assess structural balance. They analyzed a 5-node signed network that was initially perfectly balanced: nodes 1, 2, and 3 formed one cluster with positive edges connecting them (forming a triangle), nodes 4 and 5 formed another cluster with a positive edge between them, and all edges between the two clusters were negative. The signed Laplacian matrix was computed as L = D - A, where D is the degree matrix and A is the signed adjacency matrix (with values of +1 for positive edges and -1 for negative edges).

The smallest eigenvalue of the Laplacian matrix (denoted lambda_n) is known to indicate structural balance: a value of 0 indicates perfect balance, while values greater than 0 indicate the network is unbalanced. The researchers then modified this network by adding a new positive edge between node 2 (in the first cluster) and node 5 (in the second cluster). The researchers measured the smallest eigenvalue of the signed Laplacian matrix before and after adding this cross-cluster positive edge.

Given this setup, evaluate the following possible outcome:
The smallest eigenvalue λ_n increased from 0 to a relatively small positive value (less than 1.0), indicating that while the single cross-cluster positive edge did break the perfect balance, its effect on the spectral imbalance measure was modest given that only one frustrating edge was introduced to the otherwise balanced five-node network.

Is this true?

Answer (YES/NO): YES